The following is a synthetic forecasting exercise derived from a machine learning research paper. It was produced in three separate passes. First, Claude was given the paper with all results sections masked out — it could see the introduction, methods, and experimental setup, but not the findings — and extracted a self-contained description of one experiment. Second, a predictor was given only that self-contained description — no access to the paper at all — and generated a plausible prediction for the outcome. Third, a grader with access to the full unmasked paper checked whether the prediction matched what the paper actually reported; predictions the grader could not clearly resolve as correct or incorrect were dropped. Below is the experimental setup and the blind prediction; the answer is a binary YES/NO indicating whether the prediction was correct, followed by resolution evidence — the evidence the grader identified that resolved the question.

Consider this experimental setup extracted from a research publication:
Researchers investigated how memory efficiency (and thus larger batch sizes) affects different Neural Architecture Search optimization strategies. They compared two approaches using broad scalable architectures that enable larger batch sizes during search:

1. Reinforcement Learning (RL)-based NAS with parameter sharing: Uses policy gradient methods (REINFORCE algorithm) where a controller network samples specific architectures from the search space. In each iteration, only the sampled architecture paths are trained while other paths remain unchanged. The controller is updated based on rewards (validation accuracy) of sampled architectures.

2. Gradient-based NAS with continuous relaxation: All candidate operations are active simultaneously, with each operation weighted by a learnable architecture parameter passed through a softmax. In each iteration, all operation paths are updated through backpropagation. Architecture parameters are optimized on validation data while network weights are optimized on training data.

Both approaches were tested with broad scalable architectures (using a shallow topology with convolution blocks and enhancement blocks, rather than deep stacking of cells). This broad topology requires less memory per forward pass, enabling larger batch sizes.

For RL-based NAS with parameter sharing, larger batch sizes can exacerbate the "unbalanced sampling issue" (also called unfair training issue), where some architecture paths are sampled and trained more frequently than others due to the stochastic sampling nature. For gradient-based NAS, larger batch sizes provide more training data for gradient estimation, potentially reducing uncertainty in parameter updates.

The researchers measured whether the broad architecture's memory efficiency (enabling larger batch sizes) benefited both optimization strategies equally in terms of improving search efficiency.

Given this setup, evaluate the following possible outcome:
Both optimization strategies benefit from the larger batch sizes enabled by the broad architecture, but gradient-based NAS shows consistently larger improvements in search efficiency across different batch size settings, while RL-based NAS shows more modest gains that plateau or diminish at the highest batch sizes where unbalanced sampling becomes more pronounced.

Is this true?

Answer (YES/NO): NO